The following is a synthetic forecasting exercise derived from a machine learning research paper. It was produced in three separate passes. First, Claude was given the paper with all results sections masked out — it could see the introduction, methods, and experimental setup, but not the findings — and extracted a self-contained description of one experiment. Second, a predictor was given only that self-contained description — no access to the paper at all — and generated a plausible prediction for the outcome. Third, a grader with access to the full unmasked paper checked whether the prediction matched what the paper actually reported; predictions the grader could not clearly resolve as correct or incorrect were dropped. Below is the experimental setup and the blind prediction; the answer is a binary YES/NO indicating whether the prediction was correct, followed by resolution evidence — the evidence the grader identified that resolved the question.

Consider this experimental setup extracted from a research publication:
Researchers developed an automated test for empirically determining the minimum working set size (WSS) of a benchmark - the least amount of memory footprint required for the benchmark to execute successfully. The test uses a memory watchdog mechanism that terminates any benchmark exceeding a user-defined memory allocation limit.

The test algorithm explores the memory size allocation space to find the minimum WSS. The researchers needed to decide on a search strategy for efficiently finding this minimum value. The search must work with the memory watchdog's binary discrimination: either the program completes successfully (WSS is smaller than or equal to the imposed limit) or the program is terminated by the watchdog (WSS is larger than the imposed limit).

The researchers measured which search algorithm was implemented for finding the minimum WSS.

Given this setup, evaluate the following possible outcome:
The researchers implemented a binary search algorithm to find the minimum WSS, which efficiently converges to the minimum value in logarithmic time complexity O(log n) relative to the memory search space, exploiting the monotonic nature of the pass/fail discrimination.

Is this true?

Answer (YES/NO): YES